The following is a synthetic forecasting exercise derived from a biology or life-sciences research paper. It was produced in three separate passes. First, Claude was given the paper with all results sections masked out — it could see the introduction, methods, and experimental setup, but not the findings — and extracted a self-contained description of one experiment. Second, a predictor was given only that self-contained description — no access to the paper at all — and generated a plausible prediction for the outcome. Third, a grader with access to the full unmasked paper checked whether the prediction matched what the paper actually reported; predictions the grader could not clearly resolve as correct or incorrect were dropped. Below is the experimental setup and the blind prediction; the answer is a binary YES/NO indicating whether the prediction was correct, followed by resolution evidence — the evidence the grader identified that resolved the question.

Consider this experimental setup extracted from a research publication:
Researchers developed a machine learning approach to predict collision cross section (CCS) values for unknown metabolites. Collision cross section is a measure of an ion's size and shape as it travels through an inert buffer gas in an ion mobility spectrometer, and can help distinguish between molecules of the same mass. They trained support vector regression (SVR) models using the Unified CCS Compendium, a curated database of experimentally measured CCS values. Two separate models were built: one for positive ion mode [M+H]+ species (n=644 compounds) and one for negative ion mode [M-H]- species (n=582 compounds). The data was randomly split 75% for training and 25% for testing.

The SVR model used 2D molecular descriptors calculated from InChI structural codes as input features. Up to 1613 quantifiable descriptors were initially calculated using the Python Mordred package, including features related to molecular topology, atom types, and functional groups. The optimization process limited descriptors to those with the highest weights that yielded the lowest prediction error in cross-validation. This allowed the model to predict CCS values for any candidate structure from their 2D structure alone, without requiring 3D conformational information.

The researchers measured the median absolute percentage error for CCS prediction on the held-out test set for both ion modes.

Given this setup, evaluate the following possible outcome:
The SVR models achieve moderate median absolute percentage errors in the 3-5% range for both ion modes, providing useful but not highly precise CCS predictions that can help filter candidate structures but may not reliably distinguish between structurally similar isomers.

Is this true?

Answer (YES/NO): NO